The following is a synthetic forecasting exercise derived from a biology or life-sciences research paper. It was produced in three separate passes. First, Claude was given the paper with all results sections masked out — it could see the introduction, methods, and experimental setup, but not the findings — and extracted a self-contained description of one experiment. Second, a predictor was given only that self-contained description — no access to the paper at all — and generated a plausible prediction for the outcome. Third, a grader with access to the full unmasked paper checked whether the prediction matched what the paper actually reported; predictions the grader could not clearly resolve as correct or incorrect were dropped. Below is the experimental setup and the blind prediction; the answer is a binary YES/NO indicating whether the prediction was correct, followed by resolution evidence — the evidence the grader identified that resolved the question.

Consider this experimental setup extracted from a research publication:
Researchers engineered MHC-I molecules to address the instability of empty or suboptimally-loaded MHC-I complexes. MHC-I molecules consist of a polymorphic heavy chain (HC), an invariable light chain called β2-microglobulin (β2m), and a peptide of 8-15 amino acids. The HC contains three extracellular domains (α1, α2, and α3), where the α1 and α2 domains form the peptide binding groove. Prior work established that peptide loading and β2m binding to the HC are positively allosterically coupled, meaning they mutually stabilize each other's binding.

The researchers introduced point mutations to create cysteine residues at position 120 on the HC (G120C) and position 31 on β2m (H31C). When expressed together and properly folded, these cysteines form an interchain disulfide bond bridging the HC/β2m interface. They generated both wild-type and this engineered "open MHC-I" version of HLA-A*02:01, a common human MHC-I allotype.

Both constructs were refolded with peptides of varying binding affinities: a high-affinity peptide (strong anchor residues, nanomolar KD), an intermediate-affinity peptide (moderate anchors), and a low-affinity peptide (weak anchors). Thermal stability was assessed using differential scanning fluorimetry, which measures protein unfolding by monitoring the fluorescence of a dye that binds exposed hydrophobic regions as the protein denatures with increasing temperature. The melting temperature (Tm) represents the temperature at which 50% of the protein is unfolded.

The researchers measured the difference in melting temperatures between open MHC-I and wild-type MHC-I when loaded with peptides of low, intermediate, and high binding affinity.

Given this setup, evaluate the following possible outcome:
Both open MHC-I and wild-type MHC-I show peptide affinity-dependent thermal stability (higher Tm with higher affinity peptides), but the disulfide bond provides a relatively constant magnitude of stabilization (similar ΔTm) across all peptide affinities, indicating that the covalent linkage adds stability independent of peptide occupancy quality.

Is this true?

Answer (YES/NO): NO